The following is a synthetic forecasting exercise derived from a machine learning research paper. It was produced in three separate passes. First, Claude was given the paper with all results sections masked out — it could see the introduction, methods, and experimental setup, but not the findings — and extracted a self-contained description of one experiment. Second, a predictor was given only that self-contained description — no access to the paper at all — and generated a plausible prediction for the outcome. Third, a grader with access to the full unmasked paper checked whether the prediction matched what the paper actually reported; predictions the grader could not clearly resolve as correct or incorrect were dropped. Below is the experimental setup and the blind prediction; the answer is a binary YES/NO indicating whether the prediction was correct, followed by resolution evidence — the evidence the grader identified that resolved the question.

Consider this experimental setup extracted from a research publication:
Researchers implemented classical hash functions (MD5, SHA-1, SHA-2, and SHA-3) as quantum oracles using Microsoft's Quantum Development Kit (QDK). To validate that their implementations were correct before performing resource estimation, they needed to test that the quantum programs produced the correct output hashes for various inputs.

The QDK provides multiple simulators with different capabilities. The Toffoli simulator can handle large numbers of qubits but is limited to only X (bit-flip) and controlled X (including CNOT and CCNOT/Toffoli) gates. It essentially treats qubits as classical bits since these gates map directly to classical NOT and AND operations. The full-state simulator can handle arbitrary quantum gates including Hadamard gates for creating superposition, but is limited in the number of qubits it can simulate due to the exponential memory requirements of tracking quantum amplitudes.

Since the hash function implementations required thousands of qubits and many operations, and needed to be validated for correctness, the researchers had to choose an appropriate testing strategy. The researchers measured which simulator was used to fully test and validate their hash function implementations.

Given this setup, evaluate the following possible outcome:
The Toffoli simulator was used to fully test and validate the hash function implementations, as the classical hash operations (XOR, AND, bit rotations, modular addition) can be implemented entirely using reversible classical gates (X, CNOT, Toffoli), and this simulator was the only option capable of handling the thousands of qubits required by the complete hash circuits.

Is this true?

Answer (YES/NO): YES